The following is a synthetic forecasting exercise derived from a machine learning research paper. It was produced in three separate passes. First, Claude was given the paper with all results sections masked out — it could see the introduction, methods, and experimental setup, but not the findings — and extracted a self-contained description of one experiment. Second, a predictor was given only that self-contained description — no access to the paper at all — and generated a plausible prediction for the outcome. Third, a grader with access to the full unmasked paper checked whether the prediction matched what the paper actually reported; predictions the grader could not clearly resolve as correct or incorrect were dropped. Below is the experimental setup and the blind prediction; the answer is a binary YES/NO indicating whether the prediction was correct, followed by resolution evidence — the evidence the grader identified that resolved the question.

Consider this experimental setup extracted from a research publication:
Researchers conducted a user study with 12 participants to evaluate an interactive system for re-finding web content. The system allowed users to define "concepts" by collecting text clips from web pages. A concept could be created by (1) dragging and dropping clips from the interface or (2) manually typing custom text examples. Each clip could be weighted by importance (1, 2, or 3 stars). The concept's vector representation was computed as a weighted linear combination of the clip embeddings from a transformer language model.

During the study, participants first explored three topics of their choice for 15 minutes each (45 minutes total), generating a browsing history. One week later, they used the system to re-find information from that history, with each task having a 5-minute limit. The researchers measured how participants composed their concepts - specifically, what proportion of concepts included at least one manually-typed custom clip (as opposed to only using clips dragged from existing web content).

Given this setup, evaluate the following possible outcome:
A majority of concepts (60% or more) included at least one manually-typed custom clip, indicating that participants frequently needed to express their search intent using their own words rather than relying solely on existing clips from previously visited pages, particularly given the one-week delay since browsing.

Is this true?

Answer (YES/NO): YES